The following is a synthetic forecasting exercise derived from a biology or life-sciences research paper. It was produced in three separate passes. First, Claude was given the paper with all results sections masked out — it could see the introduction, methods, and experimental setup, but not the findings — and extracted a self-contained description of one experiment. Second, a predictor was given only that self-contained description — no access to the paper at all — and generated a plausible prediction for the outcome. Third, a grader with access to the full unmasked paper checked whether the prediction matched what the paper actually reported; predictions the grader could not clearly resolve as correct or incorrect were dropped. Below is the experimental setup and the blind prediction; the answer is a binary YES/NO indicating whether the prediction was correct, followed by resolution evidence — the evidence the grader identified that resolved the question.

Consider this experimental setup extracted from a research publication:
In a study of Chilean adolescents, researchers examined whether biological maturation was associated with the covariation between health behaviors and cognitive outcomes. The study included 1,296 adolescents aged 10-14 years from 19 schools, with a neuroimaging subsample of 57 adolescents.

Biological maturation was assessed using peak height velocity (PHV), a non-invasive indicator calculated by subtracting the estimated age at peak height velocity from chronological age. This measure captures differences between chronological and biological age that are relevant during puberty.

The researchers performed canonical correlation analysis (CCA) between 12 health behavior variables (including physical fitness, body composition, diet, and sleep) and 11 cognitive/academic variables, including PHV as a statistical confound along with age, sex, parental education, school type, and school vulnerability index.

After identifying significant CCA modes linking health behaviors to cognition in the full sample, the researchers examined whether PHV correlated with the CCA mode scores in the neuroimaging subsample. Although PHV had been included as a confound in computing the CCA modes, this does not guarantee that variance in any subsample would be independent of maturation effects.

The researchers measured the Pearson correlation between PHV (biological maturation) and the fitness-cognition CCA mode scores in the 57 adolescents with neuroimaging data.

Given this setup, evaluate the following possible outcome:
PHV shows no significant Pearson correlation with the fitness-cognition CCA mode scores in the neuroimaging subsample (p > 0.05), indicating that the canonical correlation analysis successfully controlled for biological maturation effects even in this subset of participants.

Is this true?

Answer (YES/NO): YES